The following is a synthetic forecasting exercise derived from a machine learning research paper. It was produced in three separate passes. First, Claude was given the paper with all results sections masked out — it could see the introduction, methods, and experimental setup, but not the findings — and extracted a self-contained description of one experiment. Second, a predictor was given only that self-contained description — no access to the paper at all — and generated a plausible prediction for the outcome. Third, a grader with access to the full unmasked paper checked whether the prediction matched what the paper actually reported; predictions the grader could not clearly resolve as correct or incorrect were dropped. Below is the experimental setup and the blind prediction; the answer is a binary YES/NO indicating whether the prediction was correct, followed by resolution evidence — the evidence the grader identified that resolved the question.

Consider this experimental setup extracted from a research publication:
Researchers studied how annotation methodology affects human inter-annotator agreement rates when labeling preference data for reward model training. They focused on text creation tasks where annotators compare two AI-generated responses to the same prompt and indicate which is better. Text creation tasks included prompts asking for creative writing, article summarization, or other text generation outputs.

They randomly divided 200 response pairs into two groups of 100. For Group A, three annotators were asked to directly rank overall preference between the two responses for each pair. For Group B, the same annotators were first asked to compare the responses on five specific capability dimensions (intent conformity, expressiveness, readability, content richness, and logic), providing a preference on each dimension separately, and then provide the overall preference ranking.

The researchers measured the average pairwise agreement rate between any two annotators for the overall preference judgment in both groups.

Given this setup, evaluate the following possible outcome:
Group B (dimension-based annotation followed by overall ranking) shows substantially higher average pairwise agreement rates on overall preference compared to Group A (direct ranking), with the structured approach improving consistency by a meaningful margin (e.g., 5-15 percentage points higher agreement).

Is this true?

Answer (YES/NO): YES